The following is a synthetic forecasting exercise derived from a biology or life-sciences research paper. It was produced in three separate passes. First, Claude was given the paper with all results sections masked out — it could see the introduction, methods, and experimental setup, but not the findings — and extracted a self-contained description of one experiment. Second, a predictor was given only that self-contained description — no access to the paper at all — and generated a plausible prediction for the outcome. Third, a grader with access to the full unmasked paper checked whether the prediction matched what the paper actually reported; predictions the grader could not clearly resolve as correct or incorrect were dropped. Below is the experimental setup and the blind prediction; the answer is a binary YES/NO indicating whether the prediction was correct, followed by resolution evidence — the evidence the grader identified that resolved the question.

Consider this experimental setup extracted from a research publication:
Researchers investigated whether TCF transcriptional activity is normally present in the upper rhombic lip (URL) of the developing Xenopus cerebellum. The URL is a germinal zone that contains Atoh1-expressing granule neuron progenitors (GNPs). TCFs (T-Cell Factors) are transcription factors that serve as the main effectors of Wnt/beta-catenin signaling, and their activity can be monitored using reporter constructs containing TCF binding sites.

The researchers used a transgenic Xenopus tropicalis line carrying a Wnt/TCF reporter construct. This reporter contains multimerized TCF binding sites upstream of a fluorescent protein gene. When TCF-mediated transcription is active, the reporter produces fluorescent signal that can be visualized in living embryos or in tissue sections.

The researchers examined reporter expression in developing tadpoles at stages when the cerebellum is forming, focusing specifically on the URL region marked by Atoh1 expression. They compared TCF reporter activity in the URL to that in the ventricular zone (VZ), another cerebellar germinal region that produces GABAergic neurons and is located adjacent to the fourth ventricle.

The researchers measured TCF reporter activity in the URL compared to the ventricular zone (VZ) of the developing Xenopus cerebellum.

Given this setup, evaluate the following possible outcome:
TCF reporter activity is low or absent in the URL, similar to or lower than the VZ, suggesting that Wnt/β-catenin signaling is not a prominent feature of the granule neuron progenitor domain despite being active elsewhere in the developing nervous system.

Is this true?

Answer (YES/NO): NO